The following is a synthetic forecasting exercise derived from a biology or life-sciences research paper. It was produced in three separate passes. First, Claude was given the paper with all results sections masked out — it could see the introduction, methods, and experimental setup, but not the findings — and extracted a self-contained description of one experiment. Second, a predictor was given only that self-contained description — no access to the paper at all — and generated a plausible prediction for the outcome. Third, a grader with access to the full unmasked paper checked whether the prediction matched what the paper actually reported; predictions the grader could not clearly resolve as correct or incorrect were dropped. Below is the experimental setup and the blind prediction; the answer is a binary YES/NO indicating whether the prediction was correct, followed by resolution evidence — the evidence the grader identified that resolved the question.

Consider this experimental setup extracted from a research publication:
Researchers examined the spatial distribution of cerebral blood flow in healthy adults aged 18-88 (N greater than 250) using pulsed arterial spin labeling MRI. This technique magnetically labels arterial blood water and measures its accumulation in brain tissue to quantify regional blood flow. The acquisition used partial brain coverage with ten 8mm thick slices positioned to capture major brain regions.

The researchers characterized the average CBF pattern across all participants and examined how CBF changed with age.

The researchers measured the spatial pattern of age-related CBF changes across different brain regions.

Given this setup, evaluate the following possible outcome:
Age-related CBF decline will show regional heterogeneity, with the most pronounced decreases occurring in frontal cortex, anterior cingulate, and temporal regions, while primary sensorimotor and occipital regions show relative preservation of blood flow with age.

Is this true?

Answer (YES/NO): NO